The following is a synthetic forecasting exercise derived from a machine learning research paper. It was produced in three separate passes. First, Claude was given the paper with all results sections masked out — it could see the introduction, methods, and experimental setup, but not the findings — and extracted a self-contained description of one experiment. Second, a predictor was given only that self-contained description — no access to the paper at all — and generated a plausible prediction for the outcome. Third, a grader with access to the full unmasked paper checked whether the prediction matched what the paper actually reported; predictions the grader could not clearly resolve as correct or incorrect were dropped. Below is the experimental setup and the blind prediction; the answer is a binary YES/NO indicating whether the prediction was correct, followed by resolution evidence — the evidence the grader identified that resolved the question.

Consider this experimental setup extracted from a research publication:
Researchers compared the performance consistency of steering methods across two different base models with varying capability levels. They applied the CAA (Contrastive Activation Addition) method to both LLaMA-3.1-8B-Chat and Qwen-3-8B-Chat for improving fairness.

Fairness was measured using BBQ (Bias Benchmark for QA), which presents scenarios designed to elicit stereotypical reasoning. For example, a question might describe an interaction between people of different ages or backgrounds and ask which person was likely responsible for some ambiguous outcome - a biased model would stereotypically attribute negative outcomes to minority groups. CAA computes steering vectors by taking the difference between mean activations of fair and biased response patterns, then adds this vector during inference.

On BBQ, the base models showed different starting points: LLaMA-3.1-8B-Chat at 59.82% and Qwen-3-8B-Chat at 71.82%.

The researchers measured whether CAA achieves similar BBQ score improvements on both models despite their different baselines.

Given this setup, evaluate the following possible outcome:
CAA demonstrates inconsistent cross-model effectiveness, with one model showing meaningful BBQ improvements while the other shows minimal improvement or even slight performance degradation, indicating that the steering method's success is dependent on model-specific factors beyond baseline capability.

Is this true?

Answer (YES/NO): NO